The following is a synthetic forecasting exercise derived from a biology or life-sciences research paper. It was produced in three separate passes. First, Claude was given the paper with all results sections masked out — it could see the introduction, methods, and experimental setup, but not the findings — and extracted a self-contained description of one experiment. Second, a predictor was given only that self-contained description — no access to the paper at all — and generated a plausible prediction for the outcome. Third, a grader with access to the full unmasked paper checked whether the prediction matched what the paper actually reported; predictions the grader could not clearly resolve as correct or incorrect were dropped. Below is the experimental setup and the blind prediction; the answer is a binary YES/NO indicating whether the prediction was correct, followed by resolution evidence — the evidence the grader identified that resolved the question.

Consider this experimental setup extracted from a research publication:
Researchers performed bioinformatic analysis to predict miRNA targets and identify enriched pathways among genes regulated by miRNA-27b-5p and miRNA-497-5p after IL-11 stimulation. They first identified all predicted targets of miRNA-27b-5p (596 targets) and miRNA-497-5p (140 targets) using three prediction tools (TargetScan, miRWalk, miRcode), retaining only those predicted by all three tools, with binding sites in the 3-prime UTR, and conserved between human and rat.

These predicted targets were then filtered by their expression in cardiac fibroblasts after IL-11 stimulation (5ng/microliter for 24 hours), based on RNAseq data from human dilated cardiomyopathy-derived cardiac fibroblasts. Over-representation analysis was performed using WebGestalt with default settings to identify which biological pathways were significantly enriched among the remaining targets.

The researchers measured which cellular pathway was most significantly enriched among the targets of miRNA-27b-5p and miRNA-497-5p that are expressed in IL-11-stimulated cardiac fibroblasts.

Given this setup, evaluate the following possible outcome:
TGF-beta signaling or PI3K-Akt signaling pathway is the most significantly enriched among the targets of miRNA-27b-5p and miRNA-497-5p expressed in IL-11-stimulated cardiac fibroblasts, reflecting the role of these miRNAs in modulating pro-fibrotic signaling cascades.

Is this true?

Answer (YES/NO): NO